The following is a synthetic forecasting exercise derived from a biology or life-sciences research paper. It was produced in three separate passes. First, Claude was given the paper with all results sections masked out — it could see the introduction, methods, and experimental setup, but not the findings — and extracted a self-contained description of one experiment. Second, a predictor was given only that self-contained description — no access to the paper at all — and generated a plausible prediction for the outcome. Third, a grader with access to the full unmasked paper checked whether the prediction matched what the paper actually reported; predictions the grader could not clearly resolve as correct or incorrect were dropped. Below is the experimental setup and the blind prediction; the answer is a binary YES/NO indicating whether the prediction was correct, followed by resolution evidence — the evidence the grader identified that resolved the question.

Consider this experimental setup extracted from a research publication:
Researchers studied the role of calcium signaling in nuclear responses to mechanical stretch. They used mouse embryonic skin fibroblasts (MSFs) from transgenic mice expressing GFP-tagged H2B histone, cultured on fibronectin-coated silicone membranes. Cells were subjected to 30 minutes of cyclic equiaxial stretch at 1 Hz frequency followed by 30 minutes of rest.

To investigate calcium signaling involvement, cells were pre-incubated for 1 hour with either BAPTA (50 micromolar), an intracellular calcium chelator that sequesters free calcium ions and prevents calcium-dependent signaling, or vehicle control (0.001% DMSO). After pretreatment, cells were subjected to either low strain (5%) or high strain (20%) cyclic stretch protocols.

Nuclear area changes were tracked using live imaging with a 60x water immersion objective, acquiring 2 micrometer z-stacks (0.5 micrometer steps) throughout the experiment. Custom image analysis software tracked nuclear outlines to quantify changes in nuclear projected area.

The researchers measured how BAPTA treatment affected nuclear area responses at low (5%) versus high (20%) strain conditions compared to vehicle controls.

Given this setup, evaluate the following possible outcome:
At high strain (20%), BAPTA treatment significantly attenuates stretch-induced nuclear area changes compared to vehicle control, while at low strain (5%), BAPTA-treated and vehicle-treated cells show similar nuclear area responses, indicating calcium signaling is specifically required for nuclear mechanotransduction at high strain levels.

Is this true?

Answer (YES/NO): NO